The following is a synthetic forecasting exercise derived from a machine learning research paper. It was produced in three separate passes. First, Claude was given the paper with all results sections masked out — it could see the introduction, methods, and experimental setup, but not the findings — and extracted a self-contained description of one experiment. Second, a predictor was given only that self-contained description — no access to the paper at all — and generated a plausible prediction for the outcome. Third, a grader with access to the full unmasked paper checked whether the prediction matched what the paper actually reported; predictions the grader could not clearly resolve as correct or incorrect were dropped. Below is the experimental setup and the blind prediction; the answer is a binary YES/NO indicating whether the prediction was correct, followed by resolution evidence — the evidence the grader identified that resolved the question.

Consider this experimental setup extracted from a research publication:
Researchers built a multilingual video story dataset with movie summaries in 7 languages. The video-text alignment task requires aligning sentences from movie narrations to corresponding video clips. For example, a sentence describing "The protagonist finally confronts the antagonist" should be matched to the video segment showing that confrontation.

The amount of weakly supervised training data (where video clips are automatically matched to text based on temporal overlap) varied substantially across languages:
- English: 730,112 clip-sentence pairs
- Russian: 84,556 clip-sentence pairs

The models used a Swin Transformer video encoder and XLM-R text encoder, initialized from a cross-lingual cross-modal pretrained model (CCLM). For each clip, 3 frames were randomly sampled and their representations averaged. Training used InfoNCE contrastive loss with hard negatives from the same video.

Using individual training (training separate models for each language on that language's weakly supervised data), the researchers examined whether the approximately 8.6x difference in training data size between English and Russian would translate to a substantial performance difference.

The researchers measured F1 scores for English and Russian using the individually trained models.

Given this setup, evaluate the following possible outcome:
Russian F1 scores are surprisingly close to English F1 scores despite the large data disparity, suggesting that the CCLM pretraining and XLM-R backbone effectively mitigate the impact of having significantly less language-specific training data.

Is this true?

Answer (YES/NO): NO